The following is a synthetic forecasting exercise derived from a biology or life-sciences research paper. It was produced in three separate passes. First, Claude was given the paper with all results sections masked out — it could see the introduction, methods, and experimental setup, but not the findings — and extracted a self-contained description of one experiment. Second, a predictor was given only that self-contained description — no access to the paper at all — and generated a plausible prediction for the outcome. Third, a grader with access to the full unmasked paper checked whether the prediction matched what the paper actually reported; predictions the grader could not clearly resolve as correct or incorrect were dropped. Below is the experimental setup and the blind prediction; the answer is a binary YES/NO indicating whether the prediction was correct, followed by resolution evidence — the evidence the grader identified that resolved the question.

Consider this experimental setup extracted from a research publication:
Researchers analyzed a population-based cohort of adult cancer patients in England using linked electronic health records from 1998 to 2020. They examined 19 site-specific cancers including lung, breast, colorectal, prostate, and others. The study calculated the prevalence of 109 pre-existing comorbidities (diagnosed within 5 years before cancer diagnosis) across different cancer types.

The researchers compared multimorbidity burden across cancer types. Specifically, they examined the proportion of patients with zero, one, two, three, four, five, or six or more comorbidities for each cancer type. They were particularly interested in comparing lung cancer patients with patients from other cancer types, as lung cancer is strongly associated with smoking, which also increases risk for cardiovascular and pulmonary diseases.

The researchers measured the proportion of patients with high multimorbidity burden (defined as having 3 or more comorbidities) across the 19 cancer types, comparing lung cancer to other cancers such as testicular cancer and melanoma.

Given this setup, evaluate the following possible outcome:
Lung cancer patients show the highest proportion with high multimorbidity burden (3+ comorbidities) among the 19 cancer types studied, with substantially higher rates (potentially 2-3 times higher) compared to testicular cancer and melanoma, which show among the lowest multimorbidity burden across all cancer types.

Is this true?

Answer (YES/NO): NO